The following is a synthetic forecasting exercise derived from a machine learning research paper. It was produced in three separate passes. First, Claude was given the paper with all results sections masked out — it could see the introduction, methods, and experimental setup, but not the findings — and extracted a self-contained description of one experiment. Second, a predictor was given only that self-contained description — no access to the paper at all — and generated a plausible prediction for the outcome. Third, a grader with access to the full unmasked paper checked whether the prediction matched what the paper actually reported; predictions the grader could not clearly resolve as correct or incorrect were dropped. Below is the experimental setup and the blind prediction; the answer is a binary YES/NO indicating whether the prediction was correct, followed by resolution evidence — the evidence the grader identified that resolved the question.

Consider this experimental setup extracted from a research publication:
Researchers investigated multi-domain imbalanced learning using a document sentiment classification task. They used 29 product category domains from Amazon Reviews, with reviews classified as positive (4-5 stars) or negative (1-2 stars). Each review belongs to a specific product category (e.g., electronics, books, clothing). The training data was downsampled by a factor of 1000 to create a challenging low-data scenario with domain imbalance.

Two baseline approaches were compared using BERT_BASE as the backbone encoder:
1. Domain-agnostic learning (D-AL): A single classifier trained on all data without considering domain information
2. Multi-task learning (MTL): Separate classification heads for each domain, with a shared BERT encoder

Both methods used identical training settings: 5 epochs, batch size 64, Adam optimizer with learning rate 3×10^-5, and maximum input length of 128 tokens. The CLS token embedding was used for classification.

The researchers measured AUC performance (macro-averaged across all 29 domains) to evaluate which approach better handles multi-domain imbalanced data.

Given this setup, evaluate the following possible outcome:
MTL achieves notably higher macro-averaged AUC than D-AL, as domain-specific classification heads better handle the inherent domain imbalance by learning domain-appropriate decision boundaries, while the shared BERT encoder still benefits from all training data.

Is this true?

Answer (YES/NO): NO